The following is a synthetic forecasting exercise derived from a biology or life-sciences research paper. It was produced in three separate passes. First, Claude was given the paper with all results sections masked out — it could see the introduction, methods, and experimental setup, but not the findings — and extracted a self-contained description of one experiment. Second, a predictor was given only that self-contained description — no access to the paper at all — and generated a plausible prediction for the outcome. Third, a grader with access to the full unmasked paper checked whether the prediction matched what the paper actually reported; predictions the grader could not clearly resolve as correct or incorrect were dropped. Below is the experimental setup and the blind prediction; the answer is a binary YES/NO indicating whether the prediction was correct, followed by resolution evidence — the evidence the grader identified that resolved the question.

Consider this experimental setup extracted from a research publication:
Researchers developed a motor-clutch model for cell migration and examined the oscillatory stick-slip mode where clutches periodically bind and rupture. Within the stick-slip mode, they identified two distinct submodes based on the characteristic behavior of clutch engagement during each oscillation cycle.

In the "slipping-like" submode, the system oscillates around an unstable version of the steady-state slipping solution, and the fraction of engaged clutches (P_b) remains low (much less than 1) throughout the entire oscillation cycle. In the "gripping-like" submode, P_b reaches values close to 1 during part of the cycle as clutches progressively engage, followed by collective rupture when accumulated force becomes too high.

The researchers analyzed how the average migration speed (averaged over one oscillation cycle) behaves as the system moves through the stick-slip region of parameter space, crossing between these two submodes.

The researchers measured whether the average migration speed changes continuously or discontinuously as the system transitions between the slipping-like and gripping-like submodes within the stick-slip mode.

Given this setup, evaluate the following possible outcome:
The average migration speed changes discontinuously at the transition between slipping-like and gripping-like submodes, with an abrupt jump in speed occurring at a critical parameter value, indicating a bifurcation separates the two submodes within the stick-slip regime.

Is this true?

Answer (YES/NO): NO